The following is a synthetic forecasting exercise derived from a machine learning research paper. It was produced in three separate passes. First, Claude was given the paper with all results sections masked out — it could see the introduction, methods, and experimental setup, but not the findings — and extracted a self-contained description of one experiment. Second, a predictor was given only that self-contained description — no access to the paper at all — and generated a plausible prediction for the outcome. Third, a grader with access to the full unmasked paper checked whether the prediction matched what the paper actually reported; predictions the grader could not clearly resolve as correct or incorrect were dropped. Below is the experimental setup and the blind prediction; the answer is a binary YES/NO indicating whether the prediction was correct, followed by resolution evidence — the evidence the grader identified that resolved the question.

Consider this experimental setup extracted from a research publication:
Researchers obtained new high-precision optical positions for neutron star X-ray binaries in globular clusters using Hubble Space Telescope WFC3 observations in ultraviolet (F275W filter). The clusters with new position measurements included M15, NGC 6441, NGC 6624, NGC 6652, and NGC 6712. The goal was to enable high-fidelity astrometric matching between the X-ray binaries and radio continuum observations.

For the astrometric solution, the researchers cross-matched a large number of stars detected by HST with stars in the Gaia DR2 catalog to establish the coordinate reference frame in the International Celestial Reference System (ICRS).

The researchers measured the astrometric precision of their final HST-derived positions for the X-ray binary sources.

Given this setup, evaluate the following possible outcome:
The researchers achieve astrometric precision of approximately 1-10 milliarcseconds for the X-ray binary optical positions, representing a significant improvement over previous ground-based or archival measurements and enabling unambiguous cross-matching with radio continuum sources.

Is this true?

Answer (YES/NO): NO